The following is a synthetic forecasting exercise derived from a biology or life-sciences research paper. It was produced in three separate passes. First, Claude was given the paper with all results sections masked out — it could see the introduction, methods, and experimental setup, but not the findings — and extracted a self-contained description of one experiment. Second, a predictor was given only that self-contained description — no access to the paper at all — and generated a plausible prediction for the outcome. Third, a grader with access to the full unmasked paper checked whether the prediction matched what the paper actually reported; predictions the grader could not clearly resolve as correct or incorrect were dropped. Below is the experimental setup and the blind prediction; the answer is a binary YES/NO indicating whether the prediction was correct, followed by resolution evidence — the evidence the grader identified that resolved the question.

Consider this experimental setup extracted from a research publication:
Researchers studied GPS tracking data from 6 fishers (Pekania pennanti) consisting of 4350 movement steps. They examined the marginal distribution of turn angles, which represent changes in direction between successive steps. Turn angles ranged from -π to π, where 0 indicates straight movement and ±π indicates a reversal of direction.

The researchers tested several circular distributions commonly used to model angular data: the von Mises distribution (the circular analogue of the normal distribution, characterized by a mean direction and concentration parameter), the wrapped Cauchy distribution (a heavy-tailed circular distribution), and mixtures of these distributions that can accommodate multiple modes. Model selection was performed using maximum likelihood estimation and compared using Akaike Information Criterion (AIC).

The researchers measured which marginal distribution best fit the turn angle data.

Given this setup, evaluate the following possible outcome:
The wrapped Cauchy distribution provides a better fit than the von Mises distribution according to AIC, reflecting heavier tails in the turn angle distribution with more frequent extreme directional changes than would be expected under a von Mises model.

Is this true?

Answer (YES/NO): NO